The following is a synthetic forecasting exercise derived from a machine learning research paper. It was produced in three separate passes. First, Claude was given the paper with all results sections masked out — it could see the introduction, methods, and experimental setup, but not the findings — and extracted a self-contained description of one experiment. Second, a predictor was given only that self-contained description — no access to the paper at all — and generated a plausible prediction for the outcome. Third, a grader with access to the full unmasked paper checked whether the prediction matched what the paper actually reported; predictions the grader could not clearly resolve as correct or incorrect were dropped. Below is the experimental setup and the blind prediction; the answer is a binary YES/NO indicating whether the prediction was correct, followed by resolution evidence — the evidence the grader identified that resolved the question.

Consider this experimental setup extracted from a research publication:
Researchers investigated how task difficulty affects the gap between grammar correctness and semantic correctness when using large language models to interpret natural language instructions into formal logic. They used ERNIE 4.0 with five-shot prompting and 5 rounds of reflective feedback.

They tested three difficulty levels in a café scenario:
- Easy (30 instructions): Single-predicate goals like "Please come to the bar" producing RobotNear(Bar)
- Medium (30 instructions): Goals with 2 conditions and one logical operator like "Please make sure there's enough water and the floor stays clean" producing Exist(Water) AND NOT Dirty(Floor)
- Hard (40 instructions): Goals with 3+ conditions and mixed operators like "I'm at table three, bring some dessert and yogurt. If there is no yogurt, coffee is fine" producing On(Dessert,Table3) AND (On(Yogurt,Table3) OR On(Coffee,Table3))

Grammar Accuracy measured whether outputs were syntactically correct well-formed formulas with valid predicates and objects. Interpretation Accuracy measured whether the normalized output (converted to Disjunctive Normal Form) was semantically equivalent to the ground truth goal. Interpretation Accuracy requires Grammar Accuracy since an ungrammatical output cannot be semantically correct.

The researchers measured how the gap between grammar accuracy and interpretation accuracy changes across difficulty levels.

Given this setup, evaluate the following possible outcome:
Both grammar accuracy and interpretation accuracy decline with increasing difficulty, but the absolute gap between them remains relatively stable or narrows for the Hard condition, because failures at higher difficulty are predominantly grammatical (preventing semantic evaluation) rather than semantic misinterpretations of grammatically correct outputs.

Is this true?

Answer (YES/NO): NO